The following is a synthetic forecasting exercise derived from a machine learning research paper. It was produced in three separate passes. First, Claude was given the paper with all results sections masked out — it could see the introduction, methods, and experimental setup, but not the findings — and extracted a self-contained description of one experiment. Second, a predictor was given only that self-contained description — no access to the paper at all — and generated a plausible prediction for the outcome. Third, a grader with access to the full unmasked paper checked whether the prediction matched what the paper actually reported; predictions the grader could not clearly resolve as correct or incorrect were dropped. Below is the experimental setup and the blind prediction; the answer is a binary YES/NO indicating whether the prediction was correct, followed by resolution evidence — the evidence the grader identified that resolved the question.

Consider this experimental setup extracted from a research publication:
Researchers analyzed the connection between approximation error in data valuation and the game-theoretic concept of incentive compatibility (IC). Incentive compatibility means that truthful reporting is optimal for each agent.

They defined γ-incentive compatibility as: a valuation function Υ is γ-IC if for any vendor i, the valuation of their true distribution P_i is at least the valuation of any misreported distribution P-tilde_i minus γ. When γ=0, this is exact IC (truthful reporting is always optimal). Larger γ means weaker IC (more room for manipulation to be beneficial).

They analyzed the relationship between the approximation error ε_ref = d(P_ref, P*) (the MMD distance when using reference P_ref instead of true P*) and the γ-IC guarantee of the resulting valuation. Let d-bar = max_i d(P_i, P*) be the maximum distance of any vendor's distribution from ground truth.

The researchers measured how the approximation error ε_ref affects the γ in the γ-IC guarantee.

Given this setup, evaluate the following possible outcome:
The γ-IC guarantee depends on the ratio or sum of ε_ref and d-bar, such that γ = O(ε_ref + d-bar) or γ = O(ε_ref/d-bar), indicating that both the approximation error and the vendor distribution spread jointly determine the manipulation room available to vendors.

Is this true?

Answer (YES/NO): YES